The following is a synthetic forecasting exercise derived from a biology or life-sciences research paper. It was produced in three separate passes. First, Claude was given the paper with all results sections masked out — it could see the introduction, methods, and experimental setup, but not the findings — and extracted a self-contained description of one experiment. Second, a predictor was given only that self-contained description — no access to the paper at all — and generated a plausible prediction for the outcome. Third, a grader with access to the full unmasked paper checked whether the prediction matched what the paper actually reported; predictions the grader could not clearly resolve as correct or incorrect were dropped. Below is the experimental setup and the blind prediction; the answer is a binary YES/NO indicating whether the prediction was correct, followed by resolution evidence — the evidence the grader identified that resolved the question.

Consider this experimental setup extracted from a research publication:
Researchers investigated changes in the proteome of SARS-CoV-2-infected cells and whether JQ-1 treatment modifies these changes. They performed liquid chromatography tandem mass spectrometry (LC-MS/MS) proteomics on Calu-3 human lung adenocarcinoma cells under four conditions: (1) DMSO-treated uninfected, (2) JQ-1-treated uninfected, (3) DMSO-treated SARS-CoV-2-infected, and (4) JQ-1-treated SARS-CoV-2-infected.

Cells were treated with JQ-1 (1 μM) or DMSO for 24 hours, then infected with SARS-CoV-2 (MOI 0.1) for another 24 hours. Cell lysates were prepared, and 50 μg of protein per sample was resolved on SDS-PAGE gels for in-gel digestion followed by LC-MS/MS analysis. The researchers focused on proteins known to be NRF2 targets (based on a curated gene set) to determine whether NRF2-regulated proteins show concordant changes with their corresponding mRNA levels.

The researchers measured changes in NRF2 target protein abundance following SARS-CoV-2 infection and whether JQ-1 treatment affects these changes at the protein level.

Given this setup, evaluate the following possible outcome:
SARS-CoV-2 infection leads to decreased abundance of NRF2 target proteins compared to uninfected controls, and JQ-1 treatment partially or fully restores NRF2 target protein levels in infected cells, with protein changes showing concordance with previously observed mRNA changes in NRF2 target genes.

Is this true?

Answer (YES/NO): NO